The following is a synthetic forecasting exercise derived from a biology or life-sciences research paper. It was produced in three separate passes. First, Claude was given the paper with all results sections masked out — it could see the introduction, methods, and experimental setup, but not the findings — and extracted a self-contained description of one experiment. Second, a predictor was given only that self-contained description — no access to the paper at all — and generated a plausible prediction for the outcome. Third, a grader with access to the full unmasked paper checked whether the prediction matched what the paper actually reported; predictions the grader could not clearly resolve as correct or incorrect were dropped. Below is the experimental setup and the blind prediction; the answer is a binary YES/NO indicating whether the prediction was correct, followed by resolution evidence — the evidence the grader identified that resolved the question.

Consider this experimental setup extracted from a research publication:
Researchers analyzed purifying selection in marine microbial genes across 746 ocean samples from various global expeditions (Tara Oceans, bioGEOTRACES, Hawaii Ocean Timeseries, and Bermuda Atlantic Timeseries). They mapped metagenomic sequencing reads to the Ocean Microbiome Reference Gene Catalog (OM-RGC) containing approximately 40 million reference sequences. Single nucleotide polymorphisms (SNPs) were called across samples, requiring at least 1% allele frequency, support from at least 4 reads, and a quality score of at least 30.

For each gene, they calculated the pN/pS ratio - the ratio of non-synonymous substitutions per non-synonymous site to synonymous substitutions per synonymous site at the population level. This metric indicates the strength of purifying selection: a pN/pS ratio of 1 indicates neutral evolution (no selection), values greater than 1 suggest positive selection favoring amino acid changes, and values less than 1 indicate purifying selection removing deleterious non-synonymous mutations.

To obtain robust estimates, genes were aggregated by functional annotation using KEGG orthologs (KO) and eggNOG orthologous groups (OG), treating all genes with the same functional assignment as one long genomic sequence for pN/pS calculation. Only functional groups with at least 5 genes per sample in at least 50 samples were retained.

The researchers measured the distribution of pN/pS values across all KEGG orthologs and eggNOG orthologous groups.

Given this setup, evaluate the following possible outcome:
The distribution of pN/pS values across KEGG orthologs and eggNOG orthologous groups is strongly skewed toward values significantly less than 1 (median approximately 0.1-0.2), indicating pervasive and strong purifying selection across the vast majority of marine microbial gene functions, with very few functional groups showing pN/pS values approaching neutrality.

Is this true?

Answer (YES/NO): NO